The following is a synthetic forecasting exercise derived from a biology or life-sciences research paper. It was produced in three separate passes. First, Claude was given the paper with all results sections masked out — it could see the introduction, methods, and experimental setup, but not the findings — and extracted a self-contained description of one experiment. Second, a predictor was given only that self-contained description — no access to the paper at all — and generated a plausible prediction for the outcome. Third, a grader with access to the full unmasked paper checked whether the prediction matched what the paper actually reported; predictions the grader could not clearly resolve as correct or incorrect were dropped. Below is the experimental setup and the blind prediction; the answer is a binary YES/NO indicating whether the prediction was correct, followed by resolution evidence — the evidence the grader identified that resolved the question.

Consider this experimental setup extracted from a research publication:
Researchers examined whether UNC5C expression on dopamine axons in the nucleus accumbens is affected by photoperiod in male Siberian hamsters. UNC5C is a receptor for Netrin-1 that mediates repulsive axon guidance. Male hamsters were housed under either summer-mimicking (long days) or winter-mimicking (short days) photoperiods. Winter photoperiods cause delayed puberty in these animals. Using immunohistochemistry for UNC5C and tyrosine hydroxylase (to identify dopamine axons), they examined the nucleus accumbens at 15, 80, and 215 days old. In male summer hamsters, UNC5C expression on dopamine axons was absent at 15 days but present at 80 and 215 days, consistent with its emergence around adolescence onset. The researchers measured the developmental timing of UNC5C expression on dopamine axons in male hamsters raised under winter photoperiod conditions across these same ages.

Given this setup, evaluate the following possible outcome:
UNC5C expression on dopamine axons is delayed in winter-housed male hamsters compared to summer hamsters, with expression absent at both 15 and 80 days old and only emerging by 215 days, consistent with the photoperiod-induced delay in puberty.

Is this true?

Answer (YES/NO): YES